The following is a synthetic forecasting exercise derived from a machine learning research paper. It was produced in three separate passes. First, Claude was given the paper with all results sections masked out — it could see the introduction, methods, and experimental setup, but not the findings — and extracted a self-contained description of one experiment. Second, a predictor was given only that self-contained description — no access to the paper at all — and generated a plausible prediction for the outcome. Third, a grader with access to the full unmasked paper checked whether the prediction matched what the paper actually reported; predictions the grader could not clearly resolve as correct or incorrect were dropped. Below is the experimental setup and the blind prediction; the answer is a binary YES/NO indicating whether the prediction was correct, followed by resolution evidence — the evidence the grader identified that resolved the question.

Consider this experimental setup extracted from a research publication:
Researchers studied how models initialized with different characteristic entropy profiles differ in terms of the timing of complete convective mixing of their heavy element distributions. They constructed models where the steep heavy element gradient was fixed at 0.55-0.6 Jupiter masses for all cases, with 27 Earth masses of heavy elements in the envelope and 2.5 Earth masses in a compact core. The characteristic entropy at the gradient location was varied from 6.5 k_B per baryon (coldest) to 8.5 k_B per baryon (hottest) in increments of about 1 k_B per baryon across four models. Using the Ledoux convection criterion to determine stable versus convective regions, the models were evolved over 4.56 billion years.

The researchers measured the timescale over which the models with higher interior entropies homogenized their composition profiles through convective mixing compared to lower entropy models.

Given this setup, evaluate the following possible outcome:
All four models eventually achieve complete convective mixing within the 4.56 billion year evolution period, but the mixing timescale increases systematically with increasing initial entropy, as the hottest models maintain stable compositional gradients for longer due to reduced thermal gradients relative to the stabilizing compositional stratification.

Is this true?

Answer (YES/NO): NO